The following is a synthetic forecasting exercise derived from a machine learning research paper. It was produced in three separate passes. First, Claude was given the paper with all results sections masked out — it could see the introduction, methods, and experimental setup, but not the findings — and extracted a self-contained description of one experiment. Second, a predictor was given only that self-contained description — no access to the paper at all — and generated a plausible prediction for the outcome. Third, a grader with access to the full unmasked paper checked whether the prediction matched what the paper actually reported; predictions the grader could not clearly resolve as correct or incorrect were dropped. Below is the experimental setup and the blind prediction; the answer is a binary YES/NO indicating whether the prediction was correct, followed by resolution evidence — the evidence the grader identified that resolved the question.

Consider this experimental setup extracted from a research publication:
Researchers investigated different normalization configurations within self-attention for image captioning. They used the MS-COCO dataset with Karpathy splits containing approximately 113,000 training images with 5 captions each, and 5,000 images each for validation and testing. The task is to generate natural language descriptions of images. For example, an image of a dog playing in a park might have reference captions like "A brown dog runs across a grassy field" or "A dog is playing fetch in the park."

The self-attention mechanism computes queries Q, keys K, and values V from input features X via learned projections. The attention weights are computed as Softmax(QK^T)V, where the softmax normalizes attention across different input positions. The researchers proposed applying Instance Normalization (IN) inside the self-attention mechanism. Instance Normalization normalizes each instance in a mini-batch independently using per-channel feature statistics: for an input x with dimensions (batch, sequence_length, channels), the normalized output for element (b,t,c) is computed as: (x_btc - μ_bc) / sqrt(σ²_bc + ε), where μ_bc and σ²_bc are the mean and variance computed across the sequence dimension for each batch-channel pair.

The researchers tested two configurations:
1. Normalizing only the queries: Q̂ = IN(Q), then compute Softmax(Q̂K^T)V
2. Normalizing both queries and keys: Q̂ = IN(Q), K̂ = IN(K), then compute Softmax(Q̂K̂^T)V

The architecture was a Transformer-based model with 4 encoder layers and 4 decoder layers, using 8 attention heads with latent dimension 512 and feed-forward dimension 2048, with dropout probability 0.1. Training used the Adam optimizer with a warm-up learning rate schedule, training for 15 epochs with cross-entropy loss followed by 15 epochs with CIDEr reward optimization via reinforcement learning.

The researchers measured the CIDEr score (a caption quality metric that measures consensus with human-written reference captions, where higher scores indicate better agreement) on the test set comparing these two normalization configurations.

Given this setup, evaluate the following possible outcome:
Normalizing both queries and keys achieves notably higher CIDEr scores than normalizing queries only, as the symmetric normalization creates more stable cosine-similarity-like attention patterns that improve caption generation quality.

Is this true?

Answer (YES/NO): NO